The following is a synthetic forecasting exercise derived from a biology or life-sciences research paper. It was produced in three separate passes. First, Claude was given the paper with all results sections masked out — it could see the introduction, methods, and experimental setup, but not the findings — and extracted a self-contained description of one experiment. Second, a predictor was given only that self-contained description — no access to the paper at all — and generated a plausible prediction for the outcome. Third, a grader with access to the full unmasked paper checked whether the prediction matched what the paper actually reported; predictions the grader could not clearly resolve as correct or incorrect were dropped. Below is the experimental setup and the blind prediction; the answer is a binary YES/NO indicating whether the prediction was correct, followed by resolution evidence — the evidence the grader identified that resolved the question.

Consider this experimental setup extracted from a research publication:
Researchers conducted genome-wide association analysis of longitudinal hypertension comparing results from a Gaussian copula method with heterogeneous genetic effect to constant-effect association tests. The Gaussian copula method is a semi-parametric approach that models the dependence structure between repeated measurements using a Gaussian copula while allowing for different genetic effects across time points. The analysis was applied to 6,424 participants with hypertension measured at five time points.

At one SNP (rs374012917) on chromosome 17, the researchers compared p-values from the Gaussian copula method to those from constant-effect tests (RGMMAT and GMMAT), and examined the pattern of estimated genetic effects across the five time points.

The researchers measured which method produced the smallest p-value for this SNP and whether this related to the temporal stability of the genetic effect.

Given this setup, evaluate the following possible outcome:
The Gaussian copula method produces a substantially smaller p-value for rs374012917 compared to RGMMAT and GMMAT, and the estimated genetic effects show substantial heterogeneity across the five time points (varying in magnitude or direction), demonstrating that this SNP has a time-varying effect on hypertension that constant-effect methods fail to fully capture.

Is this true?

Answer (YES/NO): NO